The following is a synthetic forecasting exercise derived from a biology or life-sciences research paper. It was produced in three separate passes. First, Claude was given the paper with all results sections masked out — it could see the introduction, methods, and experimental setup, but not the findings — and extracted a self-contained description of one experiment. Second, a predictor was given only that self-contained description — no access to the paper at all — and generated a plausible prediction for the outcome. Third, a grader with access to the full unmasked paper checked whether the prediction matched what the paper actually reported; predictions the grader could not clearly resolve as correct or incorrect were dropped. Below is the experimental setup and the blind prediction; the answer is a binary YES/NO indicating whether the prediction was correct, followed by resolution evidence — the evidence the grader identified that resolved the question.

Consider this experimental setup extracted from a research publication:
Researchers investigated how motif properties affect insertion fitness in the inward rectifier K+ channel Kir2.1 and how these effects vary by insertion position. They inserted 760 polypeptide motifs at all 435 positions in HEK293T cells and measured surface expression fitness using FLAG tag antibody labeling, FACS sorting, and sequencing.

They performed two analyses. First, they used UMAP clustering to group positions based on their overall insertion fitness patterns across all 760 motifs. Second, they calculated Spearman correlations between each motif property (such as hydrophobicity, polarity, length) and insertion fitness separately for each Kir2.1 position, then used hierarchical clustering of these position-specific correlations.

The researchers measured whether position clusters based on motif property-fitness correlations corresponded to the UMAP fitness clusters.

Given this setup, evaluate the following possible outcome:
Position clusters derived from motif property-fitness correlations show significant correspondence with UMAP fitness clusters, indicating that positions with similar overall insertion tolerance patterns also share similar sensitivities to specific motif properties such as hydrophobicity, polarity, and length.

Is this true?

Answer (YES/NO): YES